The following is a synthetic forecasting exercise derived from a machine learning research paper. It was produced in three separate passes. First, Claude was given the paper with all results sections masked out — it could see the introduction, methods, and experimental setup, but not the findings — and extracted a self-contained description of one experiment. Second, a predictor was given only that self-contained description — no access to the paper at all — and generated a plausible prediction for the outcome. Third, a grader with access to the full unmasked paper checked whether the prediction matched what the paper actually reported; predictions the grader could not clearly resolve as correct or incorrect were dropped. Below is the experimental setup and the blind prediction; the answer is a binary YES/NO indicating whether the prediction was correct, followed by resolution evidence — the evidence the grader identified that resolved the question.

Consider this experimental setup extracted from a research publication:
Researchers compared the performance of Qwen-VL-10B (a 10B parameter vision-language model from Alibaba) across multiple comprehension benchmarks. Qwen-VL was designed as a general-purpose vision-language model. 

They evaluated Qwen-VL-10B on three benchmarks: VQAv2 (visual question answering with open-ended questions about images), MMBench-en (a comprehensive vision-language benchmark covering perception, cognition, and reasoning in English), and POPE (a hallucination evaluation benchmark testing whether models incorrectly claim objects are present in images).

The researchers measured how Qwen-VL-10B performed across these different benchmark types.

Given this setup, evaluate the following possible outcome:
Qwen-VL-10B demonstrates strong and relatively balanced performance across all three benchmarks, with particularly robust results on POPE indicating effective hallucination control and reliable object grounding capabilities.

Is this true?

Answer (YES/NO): NO